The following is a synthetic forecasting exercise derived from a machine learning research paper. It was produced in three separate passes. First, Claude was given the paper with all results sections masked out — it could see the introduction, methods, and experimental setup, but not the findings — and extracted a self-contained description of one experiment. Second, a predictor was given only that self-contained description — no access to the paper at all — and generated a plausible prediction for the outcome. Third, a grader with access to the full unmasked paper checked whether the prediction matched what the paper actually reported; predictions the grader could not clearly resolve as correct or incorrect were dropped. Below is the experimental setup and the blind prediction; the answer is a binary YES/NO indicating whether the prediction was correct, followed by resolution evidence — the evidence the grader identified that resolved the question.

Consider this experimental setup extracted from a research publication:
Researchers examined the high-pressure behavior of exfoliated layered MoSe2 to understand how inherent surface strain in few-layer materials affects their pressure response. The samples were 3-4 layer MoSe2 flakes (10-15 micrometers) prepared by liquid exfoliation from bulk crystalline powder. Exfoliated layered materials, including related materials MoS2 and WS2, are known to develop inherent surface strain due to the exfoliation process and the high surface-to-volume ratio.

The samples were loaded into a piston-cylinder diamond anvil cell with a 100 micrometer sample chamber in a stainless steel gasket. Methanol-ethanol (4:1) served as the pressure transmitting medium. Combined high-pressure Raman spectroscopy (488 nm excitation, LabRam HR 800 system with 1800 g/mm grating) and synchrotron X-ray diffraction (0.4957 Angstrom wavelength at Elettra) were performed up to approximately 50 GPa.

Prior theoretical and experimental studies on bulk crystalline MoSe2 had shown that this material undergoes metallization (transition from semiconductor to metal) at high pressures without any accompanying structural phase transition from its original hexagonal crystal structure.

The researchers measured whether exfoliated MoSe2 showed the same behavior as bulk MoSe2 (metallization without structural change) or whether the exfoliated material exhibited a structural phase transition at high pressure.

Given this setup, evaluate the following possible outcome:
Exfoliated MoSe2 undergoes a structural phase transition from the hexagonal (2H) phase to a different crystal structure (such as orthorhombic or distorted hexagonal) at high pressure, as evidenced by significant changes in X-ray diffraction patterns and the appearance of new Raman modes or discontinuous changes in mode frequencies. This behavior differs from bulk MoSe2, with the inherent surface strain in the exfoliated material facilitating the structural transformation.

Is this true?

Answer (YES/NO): YES